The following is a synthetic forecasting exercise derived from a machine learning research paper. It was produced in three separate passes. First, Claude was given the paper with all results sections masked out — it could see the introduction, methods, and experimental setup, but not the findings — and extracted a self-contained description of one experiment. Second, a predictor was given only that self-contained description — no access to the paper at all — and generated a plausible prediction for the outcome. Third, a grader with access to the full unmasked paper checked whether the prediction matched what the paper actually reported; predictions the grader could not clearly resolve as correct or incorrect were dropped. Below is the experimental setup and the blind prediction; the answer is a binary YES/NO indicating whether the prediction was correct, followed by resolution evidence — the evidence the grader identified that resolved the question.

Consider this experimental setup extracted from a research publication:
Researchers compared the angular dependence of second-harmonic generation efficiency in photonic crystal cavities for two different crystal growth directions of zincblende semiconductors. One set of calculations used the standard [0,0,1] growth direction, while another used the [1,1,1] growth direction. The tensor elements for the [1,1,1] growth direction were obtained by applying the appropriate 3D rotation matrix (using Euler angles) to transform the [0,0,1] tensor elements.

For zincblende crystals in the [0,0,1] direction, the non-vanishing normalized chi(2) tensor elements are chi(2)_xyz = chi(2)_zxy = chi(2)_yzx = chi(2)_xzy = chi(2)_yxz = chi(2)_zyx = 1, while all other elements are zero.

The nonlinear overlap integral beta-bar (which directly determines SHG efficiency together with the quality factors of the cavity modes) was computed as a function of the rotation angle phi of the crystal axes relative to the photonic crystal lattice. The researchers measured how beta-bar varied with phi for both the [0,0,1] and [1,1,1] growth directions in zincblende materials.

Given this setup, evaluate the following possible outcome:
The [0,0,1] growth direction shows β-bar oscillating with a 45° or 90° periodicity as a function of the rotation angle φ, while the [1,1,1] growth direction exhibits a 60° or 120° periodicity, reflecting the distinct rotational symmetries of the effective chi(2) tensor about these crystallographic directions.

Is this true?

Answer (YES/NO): NO